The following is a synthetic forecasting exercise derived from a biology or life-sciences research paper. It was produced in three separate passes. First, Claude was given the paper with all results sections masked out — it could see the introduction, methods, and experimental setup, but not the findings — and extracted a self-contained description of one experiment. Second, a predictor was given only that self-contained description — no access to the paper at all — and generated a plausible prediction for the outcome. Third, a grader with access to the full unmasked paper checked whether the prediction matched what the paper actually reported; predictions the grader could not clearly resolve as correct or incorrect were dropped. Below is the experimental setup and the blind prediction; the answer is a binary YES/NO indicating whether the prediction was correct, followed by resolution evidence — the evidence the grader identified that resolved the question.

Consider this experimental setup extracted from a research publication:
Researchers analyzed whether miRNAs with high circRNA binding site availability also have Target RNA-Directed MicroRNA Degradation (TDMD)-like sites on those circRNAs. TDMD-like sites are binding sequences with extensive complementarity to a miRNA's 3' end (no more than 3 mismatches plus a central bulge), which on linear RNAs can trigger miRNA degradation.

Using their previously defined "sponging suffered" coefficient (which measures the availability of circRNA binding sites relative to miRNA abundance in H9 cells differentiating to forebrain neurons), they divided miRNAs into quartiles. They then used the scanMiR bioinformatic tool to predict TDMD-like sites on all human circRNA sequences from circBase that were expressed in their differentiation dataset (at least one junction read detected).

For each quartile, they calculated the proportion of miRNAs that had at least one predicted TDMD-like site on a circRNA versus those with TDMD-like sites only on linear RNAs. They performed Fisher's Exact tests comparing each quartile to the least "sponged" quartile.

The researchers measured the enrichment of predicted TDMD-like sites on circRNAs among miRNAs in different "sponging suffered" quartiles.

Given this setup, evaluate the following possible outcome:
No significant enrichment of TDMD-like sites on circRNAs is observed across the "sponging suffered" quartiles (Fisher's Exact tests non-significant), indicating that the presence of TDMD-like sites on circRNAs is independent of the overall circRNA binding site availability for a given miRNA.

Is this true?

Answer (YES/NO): NO